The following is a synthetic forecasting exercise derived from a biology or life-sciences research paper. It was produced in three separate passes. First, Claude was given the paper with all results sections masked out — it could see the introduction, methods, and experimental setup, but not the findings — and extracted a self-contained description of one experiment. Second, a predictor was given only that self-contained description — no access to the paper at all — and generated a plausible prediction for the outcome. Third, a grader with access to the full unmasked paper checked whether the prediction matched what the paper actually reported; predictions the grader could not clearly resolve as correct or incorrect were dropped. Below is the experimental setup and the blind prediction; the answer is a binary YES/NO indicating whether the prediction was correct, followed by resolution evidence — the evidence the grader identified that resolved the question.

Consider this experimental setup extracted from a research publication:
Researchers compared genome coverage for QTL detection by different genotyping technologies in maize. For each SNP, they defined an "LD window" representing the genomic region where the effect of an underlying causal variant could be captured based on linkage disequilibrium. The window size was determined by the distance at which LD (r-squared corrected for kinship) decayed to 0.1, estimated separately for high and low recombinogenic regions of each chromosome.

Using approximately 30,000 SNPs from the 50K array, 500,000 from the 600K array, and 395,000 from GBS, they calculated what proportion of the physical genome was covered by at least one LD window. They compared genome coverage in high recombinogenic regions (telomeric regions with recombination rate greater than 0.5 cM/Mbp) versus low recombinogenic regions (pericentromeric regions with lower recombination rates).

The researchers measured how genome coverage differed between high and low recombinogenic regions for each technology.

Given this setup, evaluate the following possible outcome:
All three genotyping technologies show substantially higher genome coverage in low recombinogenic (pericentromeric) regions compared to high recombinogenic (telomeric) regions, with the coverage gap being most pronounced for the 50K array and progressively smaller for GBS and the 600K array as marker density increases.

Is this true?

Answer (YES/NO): YES